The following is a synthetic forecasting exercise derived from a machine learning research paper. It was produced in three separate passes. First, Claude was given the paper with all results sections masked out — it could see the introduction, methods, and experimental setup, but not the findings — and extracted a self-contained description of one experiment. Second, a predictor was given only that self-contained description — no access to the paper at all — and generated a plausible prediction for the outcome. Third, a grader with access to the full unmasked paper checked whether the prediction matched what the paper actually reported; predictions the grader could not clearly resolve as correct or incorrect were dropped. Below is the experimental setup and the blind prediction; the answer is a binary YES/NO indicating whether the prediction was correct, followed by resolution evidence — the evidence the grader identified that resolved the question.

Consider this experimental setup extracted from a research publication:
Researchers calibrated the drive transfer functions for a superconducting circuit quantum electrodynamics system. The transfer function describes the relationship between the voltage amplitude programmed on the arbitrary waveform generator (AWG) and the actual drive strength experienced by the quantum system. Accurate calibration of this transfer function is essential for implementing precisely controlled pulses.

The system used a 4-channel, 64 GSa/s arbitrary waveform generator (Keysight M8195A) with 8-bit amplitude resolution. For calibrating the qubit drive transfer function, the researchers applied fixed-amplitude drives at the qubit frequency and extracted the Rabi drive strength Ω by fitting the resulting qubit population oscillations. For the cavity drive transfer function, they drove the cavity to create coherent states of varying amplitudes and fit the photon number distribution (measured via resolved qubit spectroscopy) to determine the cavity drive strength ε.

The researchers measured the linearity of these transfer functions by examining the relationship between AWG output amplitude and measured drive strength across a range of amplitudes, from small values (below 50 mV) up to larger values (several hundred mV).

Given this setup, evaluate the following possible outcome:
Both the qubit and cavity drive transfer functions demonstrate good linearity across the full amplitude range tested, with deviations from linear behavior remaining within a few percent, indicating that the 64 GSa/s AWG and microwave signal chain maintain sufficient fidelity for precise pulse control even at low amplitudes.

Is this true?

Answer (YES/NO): NO